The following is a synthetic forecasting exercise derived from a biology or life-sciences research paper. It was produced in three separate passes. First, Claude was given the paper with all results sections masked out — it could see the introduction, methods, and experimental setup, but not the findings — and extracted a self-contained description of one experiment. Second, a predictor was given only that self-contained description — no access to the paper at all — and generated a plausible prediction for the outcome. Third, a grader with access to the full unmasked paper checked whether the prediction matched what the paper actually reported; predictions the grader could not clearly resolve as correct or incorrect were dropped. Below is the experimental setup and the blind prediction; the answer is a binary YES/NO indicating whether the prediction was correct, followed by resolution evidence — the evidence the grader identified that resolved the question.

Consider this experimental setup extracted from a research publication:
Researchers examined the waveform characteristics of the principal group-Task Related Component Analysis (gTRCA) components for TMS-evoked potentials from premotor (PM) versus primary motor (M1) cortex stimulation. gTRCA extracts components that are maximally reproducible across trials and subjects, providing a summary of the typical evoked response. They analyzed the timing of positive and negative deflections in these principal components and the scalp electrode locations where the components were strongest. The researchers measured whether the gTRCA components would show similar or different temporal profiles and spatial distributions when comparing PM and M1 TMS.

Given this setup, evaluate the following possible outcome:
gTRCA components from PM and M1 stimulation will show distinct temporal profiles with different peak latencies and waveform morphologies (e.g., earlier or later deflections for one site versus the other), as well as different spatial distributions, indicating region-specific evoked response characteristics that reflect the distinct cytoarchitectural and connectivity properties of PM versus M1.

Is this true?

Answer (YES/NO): YES